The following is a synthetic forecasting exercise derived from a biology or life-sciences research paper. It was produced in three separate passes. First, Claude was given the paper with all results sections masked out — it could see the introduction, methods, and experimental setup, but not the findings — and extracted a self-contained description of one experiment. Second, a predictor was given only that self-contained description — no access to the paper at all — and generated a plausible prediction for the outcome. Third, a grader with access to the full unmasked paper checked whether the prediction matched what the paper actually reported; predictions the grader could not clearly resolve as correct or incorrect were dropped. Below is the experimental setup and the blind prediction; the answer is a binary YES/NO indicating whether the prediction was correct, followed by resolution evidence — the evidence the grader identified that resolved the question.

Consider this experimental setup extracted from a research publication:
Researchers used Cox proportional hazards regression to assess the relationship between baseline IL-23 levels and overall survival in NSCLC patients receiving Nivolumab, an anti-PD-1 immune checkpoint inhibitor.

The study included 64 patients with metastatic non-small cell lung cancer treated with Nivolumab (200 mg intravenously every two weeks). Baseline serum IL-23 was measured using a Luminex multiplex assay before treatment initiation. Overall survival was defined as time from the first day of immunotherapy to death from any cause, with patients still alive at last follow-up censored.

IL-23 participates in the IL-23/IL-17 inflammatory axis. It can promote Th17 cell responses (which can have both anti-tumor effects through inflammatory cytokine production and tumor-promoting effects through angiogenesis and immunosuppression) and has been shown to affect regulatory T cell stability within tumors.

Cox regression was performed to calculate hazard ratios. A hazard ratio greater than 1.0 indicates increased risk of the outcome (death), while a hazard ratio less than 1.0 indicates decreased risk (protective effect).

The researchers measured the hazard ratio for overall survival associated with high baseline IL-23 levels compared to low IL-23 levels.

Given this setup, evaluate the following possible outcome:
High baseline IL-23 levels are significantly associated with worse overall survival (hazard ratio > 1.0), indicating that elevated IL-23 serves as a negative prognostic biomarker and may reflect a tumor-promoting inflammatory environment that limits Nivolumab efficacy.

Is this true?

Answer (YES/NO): YES